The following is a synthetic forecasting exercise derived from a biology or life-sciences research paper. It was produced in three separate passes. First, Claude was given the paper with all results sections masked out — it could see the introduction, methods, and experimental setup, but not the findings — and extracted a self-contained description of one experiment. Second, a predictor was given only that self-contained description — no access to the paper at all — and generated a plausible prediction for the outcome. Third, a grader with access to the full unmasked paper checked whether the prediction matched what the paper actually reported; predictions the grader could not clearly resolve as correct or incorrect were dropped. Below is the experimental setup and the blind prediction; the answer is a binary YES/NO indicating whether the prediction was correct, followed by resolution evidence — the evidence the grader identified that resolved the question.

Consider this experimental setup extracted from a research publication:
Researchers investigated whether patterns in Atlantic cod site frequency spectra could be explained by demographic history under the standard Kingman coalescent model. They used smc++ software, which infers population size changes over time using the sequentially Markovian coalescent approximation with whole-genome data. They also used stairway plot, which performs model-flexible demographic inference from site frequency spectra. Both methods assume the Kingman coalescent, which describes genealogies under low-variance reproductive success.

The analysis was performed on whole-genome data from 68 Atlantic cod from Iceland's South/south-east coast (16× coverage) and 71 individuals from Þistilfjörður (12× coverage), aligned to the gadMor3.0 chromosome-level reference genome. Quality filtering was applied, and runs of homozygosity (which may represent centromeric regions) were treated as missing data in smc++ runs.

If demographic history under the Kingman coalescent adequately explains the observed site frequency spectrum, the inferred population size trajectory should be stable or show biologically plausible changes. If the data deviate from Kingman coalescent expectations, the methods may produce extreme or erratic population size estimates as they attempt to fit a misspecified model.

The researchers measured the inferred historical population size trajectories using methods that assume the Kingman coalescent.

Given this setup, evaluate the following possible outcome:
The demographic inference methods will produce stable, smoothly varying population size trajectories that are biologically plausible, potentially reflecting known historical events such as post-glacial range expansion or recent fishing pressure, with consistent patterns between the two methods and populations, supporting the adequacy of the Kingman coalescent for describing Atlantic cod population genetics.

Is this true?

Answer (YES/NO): NO